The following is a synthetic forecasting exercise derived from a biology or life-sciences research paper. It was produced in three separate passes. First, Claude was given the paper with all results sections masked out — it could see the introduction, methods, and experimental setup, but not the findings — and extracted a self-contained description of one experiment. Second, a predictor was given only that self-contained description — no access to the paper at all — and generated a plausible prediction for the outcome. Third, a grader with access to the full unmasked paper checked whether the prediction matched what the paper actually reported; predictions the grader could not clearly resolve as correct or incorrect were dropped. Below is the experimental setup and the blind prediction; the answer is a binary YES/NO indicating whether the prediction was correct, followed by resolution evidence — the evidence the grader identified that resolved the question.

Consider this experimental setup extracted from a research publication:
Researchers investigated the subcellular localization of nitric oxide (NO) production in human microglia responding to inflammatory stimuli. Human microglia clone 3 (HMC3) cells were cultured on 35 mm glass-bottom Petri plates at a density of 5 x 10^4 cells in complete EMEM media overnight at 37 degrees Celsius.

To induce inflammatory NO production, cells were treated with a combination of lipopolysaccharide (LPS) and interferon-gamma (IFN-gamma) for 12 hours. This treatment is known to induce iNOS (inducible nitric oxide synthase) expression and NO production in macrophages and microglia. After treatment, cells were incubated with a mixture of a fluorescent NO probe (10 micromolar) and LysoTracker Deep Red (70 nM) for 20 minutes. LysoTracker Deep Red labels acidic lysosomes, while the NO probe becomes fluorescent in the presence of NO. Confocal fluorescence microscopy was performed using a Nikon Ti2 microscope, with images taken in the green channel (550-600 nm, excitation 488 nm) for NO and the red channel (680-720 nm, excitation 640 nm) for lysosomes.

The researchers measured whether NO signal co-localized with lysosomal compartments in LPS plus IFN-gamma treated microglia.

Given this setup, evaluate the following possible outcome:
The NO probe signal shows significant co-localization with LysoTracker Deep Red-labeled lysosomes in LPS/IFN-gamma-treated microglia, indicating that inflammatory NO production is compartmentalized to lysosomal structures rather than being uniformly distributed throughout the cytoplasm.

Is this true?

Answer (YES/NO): YES